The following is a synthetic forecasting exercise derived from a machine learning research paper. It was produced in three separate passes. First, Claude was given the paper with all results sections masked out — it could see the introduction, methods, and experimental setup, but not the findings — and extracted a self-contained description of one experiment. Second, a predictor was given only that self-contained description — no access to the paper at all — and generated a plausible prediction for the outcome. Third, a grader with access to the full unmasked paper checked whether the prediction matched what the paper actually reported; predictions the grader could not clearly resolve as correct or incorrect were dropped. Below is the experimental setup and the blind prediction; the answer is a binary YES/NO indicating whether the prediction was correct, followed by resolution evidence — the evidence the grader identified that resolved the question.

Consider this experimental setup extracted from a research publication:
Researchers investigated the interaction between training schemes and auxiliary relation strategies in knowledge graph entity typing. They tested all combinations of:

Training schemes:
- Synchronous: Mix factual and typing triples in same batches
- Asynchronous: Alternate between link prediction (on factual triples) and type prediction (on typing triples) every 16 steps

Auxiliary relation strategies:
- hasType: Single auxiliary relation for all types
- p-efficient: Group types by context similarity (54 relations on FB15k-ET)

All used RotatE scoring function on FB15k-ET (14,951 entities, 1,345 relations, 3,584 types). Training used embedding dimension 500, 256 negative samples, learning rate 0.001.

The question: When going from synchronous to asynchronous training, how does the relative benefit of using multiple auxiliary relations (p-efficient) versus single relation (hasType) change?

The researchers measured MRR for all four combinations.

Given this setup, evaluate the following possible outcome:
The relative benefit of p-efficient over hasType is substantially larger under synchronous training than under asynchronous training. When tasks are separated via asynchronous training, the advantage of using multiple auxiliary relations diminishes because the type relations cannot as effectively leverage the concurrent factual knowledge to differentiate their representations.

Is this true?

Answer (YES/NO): NO